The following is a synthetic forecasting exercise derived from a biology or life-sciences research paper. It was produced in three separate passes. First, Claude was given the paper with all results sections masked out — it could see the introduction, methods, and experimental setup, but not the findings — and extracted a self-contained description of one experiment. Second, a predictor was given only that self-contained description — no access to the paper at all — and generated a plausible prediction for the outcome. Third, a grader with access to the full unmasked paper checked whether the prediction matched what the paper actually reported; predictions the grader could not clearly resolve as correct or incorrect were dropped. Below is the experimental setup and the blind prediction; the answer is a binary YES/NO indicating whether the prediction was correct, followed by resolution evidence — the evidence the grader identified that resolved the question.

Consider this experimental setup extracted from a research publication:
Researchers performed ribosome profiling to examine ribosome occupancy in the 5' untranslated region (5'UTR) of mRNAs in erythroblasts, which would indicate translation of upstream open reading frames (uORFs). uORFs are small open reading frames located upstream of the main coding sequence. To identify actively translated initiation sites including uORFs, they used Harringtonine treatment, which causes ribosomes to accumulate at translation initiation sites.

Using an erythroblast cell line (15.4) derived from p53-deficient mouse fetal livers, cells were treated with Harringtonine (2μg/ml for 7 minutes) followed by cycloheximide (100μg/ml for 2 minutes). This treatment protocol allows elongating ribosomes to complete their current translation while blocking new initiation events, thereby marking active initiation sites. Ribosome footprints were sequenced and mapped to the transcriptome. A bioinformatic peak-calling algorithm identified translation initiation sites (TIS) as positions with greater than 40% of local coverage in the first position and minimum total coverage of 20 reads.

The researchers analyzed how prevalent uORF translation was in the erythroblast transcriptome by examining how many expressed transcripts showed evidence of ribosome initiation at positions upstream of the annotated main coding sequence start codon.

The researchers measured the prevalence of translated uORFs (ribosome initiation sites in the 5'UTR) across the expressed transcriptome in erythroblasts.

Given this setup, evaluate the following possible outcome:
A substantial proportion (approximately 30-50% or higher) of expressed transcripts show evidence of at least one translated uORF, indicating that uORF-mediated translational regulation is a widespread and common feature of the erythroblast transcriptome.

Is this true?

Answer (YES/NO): NO